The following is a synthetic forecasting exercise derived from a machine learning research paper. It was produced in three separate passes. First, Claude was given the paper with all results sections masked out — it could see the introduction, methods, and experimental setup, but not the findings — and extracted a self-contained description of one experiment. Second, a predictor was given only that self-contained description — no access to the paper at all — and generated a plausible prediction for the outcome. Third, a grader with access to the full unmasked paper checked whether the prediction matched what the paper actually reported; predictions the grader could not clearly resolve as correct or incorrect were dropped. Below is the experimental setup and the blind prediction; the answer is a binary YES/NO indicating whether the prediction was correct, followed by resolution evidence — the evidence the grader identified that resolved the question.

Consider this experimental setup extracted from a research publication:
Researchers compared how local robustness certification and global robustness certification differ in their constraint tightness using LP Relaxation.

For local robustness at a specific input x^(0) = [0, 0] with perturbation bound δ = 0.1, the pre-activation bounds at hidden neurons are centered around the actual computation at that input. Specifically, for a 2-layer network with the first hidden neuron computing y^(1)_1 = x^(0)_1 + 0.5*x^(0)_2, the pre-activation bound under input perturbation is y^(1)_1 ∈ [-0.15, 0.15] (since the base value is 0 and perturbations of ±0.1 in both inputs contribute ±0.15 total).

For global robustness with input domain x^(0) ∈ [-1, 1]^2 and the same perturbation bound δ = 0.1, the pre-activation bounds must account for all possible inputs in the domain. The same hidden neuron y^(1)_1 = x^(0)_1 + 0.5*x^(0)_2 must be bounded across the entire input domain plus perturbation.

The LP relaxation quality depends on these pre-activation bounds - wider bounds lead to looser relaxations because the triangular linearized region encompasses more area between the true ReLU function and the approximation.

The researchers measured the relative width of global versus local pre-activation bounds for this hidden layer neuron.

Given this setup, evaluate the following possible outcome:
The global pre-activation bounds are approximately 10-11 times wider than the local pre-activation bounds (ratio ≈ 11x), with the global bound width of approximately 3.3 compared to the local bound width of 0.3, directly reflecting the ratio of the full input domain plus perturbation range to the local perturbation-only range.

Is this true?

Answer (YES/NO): NO